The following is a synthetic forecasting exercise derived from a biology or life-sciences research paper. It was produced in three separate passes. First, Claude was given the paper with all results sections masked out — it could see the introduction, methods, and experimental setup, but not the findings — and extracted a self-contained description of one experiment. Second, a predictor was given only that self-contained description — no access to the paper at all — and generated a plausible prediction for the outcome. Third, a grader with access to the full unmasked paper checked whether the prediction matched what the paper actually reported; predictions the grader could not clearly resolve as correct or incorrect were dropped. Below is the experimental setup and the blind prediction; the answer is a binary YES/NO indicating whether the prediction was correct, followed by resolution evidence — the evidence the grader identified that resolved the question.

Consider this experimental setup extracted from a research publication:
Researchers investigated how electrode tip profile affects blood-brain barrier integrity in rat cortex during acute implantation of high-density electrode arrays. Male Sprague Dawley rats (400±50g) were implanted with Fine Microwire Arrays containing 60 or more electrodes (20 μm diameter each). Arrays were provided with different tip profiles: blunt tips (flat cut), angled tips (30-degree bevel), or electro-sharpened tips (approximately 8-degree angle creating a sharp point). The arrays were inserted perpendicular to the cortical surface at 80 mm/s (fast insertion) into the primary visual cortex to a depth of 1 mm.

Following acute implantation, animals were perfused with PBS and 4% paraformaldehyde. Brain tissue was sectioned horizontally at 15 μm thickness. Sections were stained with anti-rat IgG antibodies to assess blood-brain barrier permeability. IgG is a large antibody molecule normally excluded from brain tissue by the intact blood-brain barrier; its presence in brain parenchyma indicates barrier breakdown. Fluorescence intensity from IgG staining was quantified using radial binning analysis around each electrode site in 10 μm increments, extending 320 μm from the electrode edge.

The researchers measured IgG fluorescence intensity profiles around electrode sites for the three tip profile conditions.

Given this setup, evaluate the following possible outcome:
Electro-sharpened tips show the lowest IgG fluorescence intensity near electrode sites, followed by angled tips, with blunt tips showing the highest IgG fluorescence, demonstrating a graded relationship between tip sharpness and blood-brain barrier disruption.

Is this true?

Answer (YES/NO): NO